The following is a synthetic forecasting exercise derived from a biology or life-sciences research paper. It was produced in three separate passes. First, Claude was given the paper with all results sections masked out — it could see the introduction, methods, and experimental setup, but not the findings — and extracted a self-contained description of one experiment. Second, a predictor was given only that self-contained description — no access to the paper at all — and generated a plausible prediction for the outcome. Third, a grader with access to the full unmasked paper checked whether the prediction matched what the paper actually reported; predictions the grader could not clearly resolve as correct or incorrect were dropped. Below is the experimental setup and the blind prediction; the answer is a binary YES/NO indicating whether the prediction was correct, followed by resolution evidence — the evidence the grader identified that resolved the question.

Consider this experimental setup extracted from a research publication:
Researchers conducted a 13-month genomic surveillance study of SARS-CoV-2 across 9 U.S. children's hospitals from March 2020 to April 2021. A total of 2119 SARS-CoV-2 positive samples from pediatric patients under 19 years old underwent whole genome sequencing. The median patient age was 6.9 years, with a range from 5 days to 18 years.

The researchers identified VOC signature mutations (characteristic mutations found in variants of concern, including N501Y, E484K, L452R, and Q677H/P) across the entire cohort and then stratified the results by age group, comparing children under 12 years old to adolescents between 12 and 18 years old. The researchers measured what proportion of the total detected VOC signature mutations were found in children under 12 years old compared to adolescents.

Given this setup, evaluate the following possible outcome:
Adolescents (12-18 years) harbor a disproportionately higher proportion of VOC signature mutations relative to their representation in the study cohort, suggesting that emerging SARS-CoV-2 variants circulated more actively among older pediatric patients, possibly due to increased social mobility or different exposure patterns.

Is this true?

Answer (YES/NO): NO